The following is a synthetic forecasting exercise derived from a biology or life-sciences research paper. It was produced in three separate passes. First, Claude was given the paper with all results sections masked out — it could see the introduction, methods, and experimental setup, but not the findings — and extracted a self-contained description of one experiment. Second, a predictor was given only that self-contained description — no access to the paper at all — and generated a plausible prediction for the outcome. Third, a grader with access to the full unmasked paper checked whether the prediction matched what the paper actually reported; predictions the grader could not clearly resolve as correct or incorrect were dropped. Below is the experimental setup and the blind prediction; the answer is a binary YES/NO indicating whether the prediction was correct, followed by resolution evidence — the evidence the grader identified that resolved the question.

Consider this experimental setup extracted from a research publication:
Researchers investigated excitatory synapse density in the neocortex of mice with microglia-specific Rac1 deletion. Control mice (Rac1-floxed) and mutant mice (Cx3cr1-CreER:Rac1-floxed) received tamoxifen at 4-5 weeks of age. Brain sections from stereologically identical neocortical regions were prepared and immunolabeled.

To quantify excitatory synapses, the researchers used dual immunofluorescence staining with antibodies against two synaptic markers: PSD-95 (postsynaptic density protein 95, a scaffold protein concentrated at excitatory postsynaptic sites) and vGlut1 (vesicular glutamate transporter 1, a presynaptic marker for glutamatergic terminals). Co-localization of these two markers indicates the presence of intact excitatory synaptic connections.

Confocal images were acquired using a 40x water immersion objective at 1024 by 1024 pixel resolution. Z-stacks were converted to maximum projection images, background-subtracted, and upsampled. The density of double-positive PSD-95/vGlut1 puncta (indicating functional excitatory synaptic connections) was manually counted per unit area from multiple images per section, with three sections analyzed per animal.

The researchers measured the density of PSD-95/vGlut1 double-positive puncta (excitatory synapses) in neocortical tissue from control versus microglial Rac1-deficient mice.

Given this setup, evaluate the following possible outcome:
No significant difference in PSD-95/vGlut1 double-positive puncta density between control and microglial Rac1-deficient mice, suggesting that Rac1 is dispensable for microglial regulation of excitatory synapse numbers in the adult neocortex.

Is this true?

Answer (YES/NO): NO